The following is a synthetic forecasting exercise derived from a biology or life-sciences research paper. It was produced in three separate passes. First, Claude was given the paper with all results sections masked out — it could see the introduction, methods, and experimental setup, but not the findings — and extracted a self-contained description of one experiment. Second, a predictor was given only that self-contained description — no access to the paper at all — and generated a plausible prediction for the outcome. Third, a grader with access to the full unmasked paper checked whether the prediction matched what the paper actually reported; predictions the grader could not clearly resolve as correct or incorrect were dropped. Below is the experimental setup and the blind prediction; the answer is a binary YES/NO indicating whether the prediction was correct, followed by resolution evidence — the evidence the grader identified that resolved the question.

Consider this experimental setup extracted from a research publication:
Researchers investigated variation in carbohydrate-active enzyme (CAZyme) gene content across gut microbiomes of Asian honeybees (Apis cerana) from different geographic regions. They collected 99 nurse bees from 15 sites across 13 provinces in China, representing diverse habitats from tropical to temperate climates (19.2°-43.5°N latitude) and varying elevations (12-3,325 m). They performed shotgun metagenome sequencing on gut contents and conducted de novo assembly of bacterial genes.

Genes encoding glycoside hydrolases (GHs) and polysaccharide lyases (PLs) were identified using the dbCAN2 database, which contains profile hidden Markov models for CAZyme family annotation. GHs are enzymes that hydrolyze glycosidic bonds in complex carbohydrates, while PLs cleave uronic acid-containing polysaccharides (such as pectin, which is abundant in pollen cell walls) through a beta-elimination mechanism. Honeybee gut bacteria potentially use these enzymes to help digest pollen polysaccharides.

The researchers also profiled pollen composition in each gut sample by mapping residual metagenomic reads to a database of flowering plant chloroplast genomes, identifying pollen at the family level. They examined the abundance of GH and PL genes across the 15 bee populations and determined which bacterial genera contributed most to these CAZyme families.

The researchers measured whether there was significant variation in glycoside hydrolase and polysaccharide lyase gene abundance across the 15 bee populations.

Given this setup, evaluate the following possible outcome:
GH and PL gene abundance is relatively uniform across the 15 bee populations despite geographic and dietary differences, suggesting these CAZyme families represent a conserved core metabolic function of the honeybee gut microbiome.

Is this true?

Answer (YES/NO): NO